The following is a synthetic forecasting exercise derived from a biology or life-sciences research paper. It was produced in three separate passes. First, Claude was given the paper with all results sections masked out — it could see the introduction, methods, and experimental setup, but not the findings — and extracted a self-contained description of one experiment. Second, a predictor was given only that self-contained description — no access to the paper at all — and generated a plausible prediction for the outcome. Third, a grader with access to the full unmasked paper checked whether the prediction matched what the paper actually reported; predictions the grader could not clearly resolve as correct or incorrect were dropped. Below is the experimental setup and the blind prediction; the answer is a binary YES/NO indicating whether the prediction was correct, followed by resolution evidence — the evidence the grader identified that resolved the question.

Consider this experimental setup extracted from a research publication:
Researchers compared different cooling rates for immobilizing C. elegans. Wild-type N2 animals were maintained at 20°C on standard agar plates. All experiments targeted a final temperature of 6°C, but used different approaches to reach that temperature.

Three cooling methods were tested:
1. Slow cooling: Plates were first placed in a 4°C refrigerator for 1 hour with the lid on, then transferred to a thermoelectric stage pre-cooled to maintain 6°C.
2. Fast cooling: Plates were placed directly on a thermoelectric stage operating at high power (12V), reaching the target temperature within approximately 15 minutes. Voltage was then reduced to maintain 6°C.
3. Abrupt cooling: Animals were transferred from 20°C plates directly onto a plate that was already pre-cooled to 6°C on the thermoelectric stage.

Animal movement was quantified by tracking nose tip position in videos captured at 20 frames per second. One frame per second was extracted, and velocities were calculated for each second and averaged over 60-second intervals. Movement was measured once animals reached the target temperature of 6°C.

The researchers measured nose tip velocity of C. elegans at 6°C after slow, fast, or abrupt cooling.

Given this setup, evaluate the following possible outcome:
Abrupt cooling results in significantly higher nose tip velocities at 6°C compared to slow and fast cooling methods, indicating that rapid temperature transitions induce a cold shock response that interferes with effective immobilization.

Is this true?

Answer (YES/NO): NO